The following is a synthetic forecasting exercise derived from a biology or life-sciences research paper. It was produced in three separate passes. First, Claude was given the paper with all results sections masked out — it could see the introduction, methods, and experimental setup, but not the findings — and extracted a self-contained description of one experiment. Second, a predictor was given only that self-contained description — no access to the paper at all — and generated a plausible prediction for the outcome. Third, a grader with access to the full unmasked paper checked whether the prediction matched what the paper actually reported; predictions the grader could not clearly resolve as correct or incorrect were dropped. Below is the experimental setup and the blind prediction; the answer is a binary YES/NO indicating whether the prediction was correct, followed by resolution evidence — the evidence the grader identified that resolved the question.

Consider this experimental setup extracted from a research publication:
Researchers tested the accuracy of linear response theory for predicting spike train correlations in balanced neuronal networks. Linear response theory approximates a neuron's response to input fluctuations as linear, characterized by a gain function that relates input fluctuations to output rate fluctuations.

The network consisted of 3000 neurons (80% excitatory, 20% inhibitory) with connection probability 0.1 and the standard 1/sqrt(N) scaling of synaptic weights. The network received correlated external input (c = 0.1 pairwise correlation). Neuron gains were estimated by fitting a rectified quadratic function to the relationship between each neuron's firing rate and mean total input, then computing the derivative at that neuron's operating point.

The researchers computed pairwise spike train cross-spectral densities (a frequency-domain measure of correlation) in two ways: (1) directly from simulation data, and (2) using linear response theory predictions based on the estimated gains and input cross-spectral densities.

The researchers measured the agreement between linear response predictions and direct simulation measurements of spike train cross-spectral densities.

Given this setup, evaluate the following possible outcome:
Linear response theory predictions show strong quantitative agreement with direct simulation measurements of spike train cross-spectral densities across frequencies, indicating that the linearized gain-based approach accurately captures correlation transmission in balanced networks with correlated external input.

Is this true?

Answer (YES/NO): NO